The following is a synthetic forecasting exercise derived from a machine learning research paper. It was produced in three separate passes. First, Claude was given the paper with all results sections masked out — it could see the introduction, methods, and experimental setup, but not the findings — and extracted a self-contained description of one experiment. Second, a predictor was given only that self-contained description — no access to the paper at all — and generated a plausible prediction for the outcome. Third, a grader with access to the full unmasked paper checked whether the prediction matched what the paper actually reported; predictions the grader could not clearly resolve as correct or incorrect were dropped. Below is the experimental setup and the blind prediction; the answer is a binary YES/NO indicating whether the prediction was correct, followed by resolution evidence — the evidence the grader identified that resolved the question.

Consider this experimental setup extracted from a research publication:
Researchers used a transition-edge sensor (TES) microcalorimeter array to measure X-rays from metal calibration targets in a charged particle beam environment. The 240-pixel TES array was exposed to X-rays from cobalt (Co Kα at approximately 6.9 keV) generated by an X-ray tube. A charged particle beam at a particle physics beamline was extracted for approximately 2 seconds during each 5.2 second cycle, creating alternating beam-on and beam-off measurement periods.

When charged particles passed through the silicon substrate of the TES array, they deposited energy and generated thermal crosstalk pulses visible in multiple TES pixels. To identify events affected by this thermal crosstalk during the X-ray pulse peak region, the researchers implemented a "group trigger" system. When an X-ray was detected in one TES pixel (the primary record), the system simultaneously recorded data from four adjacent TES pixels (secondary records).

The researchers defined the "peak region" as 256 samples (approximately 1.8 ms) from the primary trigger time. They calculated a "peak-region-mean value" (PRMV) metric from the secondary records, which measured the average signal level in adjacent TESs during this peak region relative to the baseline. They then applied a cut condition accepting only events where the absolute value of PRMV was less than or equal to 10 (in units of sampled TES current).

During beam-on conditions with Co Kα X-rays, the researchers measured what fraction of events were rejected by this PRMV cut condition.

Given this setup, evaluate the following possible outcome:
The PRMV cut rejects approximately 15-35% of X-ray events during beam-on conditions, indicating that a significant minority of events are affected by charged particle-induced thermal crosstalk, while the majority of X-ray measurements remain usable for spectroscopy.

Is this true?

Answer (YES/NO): YES